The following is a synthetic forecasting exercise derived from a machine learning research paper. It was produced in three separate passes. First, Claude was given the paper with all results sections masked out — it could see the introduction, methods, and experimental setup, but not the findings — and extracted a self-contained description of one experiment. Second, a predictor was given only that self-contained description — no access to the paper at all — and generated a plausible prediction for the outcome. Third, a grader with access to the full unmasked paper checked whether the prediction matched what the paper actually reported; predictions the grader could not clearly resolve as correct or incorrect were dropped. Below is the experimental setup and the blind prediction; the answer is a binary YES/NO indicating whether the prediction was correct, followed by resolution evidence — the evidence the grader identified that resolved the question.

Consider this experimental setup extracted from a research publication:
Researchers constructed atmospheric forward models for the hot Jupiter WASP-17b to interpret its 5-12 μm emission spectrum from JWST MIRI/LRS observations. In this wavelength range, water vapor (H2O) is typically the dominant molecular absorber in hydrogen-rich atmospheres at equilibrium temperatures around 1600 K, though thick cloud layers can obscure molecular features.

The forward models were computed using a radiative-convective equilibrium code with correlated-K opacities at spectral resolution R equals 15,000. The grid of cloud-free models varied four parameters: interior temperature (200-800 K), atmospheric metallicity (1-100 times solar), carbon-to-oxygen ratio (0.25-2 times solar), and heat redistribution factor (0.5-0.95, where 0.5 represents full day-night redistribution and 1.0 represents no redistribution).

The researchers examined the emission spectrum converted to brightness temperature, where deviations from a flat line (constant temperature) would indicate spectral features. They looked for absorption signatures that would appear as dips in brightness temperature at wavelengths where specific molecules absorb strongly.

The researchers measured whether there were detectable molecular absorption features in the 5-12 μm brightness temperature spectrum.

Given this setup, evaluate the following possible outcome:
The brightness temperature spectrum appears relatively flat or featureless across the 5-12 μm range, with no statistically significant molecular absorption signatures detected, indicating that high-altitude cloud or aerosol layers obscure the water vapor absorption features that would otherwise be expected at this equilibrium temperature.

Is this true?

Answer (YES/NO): NO